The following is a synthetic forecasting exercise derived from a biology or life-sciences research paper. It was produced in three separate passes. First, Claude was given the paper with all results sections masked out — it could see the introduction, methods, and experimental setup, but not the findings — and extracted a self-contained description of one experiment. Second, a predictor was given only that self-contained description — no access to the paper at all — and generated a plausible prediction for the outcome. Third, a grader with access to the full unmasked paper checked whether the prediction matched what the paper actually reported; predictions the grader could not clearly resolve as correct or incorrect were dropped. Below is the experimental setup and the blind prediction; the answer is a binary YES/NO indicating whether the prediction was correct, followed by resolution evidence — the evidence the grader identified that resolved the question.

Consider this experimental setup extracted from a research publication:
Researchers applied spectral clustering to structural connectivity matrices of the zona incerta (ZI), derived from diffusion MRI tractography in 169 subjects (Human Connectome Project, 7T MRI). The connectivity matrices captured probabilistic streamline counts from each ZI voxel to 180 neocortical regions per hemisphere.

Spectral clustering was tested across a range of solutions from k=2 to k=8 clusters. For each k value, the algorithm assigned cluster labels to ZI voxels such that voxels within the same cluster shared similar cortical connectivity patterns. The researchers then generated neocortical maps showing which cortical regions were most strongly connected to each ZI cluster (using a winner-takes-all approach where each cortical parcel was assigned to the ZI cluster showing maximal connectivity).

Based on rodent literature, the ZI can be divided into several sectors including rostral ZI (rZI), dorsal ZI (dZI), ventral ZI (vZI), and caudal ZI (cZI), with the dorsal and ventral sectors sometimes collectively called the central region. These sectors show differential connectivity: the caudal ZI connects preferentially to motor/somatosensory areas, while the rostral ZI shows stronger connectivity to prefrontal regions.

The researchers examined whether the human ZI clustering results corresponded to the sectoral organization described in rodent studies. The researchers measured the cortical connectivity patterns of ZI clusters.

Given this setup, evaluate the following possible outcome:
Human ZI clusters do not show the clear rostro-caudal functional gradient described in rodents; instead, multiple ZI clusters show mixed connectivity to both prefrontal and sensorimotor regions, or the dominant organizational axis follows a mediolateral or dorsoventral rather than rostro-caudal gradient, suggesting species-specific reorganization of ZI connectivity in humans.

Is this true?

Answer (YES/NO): NO